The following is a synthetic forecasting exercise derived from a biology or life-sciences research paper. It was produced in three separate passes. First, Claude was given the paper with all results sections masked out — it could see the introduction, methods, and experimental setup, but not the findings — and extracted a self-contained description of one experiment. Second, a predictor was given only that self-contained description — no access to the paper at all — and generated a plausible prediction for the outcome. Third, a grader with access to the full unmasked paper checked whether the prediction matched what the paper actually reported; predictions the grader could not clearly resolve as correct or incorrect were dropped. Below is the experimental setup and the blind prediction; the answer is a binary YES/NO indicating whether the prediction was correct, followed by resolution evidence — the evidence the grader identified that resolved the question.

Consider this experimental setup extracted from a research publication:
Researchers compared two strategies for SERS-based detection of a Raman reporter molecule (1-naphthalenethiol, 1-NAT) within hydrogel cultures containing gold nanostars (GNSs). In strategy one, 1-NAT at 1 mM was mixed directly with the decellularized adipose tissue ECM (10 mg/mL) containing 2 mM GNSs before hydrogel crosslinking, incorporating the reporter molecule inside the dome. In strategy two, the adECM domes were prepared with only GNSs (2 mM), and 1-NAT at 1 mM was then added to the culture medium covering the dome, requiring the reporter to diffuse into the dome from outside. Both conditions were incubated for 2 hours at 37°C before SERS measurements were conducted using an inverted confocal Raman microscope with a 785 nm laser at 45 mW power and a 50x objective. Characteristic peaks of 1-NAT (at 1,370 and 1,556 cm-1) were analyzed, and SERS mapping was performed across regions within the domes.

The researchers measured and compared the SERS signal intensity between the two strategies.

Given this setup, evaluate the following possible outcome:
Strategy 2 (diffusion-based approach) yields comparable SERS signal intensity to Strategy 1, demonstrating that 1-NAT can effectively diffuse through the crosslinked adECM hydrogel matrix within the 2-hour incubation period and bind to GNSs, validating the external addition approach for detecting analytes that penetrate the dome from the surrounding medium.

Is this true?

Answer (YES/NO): NO